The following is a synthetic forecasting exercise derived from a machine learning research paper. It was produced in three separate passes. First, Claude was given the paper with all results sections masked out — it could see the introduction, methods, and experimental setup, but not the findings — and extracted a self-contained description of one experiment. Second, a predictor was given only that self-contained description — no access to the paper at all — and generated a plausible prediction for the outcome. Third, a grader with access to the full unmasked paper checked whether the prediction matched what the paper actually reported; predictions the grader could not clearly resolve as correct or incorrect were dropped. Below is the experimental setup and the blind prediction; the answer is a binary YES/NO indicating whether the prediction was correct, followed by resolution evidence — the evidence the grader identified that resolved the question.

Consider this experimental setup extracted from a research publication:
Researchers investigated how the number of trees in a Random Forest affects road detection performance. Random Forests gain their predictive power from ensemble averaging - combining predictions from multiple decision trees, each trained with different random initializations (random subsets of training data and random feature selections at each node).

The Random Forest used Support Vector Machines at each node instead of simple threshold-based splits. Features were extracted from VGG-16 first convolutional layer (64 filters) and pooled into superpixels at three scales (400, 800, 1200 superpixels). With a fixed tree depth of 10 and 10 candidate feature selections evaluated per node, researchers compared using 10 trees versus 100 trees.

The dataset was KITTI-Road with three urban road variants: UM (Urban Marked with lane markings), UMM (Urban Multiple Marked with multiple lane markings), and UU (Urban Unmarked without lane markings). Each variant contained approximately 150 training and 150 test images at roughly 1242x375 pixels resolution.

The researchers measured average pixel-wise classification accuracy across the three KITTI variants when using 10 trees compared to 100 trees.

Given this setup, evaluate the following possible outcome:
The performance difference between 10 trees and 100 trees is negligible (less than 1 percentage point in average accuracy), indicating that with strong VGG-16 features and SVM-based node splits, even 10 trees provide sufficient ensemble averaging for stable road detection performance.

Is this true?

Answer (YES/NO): YES